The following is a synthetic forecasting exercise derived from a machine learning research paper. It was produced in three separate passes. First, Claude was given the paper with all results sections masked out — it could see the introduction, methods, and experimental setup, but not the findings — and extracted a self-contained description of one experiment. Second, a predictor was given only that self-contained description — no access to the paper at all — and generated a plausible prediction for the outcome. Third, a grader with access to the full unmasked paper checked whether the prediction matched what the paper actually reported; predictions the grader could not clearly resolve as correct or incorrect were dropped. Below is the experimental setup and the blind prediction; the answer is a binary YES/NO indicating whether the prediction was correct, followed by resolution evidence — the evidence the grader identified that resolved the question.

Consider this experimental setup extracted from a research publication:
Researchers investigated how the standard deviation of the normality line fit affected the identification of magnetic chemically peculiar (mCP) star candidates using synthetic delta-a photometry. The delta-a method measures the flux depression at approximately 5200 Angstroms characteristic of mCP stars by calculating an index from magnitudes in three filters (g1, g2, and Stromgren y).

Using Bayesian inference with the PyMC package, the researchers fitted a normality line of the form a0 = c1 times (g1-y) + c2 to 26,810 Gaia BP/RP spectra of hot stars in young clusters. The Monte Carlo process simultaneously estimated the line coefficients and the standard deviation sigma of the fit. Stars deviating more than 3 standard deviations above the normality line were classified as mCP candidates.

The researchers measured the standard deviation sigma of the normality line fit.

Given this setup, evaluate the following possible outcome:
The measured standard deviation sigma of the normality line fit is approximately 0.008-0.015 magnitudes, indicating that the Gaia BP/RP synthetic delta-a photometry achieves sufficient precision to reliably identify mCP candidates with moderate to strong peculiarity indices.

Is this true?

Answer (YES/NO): NO